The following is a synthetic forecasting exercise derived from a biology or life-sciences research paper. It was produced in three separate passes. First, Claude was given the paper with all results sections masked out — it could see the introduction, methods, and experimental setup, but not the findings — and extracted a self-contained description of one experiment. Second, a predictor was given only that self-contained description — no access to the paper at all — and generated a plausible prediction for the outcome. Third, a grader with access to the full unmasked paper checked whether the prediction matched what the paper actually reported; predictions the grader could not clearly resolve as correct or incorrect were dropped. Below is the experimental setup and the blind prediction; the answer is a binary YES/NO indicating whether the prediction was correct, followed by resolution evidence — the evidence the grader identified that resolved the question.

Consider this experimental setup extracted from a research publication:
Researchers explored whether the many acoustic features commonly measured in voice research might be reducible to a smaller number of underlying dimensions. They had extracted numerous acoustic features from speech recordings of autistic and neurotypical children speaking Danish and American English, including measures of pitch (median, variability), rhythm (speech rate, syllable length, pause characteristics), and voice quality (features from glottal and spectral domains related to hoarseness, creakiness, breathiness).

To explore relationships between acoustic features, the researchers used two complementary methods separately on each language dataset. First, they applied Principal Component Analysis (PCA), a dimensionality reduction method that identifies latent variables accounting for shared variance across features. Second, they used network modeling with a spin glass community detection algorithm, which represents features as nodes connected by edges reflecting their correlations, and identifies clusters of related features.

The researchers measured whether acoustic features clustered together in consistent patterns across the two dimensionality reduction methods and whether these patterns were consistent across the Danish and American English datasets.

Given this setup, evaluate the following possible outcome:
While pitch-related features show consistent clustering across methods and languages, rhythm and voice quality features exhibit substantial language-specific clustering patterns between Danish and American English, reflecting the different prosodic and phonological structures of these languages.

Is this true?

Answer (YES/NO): NO